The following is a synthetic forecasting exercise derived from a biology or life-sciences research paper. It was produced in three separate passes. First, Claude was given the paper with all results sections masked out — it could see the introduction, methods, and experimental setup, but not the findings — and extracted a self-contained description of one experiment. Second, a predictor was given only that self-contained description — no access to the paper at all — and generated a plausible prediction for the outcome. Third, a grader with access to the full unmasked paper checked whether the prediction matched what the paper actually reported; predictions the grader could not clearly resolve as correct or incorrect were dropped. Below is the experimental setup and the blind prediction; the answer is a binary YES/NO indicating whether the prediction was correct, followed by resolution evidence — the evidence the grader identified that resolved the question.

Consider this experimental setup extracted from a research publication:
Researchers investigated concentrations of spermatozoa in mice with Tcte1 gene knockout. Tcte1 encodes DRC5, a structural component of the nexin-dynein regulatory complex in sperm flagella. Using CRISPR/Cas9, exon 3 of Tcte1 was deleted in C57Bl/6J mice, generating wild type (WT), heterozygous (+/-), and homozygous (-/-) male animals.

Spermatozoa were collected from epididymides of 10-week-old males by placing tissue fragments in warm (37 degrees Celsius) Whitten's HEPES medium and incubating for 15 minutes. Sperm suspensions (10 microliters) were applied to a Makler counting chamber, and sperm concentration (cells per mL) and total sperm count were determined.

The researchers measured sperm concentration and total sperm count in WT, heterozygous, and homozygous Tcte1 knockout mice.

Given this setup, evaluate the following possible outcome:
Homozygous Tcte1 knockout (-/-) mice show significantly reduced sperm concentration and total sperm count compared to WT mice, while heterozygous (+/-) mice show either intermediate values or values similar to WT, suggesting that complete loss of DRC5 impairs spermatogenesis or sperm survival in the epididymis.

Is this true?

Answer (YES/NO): YES